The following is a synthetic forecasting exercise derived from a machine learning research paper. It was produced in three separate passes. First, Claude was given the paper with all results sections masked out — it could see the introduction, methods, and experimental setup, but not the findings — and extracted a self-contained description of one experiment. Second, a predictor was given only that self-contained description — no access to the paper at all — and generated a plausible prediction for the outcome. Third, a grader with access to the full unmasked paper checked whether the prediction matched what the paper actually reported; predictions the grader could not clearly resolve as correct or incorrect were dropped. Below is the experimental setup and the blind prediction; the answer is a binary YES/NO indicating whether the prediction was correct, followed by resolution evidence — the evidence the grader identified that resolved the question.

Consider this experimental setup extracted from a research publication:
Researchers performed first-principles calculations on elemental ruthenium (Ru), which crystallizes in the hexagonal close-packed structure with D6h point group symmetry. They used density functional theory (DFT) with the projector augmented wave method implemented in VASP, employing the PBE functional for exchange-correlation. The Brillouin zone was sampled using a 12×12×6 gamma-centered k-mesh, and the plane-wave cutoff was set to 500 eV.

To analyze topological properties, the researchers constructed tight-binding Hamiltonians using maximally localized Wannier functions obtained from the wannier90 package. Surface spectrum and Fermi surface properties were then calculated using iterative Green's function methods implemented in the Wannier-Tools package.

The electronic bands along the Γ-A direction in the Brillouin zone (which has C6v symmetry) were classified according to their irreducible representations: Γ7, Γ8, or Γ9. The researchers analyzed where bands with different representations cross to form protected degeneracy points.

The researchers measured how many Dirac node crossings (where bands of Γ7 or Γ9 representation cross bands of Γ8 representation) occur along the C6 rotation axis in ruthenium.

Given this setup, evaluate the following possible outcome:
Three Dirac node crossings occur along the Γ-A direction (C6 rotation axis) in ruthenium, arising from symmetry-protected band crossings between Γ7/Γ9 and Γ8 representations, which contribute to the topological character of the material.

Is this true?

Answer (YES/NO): NO